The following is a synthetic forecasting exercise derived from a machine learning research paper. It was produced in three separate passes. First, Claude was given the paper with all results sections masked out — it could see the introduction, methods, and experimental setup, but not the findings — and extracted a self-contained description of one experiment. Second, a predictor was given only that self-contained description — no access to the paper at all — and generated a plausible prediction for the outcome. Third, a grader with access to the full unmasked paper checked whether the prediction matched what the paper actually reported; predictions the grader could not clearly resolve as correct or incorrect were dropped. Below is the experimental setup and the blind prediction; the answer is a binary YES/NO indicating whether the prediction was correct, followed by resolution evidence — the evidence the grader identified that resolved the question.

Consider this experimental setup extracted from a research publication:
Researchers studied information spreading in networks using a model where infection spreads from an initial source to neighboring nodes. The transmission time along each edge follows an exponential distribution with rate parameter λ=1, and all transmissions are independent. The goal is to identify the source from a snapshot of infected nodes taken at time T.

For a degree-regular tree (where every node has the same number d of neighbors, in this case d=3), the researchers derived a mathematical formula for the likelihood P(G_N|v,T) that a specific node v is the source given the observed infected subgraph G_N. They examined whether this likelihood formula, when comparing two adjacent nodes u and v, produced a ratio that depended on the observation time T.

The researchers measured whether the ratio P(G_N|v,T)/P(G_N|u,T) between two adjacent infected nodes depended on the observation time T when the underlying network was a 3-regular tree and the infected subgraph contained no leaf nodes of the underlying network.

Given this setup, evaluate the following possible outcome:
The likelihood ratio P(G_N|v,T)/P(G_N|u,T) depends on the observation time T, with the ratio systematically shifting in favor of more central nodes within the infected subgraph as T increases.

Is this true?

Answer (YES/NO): NO